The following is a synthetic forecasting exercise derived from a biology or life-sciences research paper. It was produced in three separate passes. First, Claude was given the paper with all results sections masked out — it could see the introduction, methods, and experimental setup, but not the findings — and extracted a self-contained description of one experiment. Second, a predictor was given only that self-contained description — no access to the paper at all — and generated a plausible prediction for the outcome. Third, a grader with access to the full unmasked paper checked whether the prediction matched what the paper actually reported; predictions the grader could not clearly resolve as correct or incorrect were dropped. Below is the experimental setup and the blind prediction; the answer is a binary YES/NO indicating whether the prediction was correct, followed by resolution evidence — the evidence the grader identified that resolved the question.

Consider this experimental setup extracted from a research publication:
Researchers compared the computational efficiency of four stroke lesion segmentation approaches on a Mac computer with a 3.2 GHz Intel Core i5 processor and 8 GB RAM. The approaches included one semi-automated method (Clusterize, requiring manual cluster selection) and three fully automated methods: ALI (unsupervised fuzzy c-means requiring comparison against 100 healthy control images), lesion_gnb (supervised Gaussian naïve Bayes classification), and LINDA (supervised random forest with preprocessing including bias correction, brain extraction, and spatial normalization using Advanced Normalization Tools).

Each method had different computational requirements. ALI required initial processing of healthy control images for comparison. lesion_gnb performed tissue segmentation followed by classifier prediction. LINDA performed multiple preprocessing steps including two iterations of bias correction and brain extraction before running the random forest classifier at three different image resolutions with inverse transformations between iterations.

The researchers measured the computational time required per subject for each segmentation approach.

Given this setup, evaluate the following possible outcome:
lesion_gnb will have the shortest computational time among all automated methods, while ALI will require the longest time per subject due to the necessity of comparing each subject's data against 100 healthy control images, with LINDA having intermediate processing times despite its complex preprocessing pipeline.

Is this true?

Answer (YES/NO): NO